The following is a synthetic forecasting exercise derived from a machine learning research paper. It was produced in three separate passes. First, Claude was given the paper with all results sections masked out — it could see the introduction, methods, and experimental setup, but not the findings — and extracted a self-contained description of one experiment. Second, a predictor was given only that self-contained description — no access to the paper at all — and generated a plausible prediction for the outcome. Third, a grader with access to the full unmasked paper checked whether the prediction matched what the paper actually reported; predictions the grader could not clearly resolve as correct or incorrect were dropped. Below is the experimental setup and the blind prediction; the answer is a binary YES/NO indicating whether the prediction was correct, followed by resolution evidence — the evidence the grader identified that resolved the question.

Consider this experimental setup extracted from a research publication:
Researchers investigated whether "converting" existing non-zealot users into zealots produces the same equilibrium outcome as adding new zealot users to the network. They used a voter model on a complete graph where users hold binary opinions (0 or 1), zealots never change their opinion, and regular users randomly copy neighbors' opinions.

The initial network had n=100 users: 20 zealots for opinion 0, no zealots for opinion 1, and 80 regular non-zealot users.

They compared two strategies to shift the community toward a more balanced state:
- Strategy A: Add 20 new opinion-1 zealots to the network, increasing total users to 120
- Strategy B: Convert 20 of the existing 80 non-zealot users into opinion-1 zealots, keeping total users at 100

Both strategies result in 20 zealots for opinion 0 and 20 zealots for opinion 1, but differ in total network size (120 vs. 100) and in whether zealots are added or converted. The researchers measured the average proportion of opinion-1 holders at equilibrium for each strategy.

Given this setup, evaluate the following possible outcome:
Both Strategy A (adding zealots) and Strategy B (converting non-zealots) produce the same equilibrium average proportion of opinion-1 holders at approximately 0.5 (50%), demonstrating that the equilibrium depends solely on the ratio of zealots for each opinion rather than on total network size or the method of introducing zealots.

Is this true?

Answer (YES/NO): YES